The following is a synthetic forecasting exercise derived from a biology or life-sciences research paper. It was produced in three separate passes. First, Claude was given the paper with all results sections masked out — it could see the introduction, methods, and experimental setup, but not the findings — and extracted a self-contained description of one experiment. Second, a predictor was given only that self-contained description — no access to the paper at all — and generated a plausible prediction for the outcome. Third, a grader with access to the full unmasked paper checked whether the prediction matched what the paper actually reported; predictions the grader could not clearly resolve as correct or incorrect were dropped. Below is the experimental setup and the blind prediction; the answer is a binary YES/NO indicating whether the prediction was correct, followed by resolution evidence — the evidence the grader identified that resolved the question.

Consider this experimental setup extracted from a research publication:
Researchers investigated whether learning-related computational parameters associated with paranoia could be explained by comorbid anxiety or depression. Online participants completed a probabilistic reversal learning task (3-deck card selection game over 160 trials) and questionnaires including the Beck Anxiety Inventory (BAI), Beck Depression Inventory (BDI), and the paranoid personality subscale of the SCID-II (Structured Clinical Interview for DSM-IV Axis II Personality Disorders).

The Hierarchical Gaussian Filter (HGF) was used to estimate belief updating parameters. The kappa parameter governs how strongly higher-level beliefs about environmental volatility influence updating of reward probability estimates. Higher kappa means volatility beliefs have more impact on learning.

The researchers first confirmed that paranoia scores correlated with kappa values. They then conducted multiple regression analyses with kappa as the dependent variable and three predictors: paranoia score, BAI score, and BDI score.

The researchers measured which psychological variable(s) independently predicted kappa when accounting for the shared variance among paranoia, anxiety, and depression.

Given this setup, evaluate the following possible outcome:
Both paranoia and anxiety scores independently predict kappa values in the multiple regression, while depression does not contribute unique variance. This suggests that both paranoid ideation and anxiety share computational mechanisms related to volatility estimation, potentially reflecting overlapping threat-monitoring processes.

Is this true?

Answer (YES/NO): NO